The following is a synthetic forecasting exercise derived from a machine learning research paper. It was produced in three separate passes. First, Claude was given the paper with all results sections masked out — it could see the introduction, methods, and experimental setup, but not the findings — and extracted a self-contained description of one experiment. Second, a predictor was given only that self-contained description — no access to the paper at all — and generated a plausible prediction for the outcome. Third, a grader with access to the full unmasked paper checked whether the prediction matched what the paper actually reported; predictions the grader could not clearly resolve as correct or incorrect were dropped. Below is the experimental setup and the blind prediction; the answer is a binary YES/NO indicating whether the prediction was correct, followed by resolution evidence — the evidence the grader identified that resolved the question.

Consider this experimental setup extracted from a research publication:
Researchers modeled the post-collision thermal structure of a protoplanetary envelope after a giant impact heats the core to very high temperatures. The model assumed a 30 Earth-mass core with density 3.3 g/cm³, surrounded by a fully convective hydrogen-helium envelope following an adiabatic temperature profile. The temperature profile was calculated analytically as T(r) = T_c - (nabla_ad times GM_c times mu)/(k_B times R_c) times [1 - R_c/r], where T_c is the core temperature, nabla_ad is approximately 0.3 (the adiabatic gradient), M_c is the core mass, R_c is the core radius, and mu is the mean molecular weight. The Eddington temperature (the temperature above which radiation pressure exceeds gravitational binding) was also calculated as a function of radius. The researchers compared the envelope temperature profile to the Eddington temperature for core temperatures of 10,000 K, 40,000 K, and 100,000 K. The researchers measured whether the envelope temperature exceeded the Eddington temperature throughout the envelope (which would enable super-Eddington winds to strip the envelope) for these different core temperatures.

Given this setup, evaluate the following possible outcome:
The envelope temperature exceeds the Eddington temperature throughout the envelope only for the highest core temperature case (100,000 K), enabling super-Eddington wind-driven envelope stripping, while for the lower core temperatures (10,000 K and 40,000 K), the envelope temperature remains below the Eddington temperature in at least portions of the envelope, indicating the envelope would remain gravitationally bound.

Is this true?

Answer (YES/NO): NO